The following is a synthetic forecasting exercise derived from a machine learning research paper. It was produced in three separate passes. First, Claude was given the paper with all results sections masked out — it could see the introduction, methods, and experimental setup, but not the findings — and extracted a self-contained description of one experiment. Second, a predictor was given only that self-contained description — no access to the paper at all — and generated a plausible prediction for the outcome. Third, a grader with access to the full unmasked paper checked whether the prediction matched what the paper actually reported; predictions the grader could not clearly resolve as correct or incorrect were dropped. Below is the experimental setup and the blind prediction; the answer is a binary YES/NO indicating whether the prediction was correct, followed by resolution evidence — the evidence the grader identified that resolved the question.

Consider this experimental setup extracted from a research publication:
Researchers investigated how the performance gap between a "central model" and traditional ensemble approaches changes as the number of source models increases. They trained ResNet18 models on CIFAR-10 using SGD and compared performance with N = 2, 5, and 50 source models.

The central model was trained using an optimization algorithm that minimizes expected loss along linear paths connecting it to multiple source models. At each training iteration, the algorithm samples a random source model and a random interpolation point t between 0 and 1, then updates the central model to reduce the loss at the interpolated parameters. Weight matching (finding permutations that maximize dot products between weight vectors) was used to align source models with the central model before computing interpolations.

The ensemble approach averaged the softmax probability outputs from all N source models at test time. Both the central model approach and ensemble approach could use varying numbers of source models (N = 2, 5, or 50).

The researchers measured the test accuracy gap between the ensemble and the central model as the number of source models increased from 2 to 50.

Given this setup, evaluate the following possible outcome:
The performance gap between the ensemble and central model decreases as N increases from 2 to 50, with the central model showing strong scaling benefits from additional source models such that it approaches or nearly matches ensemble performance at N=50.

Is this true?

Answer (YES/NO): NO